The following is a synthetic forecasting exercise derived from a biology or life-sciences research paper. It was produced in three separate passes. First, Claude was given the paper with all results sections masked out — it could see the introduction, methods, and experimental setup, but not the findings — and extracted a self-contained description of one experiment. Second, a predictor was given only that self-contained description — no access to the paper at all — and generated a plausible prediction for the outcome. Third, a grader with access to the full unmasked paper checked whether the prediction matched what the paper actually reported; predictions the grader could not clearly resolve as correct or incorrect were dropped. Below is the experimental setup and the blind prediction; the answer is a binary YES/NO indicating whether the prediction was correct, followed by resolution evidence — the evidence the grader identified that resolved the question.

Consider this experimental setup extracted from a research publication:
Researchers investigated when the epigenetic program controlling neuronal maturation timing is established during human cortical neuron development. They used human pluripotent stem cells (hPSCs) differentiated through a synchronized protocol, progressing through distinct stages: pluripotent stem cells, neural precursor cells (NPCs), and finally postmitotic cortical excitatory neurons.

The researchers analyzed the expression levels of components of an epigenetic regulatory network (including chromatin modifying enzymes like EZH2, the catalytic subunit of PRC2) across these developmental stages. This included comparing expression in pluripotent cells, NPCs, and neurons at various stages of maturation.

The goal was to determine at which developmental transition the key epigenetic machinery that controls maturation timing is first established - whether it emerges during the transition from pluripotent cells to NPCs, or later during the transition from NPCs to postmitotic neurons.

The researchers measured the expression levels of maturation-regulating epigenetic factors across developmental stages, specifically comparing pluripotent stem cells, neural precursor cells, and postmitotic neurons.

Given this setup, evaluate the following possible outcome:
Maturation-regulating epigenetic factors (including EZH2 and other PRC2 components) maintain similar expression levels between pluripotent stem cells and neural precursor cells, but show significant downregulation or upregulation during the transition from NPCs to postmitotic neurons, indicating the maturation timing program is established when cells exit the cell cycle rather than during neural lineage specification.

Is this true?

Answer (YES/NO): NO